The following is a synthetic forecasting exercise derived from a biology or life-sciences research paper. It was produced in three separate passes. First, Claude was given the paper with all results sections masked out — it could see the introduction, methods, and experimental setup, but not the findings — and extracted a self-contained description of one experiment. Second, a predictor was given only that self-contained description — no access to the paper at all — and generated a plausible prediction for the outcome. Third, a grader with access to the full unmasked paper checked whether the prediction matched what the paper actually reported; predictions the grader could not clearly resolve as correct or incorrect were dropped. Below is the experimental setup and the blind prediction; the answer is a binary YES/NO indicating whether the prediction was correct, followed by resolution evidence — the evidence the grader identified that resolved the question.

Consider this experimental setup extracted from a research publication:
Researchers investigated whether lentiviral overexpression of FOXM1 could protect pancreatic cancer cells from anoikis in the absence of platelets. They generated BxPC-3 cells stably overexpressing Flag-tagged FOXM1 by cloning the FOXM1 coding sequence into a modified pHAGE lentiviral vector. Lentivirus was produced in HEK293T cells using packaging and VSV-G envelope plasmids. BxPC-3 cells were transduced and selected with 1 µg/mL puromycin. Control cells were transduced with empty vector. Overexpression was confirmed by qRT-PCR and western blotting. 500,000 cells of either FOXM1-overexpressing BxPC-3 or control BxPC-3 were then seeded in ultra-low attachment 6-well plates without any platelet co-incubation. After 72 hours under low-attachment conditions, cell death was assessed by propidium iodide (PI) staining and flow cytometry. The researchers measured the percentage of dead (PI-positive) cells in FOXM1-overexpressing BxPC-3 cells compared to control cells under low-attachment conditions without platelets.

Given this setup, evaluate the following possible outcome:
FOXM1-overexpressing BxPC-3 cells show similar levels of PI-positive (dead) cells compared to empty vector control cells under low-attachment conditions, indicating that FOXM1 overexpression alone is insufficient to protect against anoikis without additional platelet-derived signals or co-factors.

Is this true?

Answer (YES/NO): NO